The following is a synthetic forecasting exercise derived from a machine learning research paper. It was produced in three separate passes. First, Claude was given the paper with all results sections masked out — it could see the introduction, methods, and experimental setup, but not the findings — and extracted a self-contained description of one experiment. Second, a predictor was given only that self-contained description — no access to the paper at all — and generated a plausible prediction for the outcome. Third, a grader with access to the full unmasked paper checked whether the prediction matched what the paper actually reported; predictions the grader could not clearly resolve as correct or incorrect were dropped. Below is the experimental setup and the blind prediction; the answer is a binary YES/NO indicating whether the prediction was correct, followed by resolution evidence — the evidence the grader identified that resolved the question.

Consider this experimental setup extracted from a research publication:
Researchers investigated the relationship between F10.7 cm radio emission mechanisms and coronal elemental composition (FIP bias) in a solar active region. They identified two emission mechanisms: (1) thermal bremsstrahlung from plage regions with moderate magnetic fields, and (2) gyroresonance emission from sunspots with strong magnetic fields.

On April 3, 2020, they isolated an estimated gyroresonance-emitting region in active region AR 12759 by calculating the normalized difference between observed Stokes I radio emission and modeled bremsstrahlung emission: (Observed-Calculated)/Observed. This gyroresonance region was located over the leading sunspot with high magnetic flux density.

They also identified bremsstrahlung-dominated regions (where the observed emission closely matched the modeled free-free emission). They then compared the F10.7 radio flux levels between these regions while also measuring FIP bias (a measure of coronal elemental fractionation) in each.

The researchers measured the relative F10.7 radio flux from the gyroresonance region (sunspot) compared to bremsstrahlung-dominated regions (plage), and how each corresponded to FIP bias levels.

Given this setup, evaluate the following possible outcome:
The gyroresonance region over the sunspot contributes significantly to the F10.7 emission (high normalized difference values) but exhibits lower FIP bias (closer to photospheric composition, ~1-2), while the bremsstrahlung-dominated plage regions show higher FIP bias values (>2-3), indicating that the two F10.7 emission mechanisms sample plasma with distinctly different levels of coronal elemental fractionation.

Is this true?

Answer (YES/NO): NO